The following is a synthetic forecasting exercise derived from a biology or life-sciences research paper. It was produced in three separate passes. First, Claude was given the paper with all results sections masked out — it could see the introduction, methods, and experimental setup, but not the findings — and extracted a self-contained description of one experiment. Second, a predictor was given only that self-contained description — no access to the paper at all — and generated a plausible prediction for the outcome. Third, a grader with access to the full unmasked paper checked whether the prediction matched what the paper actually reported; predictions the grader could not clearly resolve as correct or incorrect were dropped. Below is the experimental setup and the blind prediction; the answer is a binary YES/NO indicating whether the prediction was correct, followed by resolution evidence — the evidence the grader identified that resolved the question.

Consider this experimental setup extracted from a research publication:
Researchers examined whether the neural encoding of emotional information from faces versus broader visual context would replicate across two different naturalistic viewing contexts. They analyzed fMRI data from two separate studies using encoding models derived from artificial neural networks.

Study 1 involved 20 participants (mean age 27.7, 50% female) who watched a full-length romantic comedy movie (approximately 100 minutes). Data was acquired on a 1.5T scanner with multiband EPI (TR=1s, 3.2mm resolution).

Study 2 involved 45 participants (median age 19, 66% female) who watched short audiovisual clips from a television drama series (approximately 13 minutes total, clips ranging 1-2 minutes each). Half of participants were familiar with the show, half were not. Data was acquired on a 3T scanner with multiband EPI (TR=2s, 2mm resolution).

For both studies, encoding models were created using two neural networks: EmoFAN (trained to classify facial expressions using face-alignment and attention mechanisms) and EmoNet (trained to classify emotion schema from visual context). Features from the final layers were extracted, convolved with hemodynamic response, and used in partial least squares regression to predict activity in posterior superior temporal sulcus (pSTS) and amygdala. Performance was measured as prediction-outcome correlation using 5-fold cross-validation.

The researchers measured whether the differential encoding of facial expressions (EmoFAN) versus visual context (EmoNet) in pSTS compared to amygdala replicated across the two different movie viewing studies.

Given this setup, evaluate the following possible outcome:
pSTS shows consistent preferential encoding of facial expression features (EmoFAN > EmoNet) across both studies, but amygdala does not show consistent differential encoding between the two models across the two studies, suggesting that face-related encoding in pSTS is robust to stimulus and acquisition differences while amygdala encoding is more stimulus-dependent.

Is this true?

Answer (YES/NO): NO